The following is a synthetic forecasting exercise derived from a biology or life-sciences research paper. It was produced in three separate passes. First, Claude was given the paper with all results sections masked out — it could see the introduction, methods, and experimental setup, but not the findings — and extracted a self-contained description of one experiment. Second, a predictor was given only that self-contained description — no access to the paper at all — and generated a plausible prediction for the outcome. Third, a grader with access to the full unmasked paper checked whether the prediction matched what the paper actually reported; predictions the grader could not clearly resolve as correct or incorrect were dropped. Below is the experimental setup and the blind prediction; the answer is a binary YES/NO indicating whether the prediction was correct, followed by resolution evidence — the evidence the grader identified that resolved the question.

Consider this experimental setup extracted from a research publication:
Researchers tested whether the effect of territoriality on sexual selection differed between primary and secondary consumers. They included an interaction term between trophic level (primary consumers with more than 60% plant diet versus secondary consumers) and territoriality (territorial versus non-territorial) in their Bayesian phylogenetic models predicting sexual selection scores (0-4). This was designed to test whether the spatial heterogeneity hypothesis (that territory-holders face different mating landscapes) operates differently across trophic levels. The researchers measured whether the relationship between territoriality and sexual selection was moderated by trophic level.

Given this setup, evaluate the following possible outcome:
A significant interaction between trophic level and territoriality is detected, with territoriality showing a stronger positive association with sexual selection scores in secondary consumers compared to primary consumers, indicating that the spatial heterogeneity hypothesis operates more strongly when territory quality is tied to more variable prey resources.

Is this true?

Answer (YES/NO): NO